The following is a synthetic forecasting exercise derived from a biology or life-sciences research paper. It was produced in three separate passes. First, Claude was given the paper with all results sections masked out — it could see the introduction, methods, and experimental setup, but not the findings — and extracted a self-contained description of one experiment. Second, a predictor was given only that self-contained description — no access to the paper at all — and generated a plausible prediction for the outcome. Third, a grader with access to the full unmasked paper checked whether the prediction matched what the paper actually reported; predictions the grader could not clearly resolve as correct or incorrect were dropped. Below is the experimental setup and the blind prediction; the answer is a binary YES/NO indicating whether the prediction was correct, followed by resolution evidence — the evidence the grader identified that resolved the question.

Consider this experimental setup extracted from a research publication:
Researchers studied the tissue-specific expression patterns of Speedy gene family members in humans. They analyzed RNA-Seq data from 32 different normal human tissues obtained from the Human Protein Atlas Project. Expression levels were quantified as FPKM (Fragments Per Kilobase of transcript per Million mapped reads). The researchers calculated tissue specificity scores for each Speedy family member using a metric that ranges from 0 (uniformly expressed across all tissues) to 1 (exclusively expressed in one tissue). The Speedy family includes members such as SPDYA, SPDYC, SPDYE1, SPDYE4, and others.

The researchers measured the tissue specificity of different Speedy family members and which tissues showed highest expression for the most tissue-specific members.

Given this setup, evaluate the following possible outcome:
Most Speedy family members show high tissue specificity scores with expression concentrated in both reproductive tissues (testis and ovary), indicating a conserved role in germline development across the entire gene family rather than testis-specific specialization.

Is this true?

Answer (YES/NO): NO